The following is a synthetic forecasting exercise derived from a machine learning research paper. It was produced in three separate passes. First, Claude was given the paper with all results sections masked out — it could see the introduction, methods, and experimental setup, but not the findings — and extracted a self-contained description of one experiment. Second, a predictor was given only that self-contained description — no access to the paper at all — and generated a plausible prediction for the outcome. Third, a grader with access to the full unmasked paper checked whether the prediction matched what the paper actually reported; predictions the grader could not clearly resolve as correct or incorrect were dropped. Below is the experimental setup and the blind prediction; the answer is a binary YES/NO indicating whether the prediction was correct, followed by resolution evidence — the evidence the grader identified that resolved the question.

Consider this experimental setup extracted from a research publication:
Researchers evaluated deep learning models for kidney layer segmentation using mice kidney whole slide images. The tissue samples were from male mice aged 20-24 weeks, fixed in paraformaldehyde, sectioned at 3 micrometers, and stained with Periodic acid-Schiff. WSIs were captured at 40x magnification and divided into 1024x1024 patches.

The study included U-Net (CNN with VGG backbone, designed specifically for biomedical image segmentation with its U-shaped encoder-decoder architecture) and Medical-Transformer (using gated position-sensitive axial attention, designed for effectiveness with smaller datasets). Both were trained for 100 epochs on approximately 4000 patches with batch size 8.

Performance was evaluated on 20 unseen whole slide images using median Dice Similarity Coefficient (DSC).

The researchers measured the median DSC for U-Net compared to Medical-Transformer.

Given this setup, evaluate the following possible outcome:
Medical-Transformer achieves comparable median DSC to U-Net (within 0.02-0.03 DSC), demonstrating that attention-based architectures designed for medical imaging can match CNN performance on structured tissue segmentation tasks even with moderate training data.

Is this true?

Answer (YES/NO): NO